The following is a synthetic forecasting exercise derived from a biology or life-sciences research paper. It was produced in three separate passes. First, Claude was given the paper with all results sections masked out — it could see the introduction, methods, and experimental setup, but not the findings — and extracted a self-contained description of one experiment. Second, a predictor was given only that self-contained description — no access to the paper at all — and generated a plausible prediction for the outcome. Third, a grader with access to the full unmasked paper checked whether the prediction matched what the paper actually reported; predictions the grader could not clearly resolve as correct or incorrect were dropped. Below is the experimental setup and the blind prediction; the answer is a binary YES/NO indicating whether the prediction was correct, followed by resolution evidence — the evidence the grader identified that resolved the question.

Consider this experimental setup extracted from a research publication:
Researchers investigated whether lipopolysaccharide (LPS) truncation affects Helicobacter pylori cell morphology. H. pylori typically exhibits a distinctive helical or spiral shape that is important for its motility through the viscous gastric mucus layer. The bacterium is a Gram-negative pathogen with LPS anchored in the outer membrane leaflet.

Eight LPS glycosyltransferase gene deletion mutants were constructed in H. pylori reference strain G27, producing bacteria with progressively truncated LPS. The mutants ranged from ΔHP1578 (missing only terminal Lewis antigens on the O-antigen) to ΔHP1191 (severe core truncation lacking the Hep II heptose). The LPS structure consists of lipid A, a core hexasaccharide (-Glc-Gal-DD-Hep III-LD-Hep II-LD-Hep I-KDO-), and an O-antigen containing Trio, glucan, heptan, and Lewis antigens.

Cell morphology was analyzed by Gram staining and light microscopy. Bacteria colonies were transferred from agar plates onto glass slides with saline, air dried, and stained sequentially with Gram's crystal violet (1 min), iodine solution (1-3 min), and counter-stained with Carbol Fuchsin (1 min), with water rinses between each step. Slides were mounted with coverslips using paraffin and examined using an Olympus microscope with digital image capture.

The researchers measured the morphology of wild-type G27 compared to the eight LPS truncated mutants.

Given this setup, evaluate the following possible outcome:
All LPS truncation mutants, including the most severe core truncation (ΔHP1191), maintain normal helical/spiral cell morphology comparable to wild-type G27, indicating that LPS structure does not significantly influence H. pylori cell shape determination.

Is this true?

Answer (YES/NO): NO